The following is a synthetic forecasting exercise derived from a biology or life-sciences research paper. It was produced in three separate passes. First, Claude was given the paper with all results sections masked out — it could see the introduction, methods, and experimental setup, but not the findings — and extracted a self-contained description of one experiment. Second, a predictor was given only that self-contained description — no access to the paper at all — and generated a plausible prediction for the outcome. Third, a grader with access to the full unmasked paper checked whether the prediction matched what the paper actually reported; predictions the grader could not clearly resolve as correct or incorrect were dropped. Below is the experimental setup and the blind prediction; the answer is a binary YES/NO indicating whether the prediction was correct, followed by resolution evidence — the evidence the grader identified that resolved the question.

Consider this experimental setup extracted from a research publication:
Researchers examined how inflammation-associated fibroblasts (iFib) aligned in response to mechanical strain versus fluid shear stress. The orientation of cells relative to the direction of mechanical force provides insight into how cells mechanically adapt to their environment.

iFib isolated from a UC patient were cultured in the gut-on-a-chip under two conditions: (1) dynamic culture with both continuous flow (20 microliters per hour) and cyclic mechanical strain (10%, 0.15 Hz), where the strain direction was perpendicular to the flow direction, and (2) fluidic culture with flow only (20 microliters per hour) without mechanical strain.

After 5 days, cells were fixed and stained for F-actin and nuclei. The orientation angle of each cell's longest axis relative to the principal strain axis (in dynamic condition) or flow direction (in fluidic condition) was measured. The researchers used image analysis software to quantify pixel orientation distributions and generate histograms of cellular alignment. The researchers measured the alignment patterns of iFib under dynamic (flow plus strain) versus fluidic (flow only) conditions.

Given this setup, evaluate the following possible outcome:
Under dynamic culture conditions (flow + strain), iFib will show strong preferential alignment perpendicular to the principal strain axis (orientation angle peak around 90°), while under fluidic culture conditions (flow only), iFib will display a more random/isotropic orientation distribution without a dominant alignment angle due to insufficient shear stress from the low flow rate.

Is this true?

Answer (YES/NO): YES